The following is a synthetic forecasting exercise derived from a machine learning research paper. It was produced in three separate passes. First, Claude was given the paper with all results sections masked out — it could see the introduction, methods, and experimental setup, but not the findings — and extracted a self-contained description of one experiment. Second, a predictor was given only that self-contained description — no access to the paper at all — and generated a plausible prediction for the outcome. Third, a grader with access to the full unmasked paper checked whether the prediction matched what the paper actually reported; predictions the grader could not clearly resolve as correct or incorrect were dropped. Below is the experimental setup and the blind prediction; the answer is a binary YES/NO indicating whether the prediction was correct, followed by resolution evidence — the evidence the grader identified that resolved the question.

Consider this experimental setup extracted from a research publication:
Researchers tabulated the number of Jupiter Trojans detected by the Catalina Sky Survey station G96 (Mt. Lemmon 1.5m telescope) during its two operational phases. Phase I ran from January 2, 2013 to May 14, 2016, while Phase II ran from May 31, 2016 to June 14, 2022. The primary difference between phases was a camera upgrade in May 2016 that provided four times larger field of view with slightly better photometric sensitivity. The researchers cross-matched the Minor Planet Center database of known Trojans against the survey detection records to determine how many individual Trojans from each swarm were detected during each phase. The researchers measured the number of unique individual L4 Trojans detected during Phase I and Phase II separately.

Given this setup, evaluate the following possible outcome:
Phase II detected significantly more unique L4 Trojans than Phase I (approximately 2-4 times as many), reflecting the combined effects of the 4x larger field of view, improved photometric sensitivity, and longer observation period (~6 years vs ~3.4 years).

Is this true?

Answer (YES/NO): NO